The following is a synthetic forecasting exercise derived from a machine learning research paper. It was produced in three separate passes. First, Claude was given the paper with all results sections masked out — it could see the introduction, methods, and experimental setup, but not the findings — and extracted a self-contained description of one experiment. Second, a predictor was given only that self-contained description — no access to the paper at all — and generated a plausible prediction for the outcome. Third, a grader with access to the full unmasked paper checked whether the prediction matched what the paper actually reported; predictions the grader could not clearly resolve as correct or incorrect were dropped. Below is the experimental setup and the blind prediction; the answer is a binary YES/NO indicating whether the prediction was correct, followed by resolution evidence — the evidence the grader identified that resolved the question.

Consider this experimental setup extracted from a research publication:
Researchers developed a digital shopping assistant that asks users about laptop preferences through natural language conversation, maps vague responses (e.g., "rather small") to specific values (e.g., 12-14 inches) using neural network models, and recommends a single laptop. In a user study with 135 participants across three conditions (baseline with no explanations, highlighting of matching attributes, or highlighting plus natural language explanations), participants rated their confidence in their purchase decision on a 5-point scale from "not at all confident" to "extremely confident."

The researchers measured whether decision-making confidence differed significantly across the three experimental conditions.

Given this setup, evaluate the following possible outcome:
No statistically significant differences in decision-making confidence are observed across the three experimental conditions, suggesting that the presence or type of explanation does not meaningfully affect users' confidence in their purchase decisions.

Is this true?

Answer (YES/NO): YES